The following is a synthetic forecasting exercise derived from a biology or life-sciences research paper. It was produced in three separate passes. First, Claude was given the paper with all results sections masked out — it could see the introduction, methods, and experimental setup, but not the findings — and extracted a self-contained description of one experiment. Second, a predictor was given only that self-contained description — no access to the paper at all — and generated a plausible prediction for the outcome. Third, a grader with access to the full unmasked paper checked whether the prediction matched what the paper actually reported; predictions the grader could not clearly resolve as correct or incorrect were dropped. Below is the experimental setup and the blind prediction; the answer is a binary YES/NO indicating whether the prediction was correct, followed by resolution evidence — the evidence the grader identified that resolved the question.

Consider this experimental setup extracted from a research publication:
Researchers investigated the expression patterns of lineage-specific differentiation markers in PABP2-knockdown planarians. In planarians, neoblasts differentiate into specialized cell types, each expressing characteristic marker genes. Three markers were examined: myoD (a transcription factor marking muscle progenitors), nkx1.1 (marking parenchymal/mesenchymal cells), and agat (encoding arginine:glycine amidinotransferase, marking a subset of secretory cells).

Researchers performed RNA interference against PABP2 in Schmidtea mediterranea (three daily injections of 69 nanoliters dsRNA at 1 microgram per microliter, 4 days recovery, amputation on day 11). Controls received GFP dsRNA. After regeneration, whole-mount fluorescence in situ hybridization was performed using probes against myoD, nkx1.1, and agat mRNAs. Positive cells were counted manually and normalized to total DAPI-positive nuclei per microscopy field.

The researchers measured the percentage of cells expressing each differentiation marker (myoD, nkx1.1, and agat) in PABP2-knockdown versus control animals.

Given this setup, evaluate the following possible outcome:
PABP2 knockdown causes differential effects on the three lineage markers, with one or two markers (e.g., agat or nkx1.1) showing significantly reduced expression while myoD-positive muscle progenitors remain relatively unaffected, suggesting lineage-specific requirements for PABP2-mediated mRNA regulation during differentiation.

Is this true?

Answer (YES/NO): NO